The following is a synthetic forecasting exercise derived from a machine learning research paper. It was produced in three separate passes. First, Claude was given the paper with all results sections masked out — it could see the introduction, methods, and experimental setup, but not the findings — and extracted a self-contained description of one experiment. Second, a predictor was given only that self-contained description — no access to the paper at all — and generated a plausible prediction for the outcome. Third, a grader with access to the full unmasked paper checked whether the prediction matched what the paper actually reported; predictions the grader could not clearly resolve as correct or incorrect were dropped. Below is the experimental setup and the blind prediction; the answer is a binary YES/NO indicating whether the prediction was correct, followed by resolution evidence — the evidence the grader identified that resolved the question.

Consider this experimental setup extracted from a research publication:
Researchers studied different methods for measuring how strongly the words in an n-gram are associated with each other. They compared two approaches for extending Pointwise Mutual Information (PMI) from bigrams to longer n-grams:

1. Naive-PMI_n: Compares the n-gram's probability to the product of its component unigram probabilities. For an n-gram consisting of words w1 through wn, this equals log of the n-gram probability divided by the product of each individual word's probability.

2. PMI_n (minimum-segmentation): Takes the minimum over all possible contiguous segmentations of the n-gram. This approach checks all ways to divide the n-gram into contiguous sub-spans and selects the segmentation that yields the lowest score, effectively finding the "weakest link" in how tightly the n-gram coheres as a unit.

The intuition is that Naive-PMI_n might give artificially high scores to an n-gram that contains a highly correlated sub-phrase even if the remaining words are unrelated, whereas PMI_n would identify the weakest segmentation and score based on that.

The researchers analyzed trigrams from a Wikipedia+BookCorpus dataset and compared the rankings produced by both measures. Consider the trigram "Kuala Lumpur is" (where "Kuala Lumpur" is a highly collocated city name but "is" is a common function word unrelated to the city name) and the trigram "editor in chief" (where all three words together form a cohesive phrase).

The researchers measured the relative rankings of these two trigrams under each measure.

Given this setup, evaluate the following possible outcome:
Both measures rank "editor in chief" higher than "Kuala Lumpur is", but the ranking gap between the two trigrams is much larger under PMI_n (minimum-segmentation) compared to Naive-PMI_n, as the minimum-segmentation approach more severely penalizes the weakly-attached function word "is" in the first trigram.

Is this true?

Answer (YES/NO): NO